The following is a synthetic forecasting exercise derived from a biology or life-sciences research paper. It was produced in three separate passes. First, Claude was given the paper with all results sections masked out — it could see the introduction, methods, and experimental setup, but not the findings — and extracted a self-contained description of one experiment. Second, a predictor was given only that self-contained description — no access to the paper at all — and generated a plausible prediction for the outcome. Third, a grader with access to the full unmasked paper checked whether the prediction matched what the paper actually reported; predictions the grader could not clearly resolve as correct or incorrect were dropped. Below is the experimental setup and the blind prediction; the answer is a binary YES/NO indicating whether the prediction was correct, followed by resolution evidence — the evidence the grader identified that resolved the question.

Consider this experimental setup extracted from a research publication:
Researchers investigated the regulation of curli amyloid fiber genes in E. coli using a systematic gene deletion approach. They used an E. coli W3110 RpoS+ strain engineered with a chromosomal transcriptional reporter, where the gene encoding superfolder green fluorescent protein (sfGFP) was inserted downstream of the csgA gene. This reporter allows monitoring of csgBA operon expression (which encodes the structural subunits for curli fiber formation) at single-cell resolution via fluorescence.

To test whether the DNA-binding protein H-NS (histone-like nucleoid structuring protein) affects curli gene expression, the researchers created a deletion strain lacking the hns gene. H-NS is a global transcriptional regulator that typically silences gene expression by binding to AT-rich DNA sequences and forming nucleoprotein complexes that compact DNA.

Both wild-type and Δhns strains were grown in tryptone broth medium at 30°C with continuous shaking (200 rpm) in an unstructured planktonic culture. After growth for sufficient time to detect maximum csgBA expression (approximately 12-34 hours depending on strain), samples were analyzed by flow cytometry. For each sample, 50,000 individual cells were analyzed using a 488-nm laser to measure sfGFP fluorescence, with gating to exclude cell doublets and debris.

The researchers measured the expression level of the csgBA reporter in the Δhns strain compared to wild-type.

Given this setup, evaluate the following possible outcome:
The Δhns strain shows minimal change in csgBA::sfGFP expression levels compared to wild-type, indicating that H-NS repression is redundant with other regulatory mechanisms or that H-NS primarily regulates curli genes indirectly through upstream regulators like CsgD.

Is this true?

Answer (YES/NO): NO